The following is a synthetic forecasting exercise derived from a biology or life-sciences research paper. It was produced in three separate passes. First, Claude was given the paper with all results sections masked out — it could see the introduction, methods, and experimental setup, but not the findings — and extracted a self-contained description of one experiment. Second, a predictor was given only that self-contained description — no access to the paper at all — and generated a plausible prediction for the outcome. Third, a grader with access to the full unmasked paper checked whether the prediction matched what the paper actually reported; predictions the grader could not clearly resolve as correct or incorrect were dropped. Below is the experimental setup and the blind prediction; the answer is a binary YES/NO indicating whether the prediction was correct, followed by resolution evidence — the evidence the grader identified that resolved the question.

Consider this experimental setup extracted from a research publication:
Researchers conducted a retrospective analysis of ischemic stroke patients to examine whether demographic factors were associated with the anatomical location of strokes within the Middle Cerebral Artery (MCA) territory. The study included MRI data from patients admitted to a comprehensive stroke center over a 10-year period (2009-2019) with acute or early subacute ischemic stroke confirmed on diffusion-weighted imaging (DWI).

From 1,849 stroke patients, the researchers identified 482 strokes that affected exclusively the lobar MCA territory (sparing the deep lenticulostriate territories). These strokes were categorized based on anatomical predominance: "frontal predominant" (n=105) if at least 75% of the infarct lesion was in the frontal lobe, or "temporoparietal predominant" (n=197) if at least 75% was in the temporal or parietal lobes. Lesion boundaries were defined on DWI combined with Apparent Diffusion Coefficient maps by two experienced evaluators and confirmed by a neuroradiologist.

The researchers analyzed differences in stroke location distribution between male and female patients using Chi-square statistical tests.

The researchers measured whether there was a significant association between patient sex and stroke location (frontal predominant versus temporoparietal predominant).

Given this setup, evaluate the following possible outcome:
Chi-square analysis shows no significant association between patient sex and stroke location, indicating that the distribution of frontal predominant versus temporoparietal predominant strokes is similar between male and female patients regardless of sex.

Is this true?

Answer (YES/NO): NO